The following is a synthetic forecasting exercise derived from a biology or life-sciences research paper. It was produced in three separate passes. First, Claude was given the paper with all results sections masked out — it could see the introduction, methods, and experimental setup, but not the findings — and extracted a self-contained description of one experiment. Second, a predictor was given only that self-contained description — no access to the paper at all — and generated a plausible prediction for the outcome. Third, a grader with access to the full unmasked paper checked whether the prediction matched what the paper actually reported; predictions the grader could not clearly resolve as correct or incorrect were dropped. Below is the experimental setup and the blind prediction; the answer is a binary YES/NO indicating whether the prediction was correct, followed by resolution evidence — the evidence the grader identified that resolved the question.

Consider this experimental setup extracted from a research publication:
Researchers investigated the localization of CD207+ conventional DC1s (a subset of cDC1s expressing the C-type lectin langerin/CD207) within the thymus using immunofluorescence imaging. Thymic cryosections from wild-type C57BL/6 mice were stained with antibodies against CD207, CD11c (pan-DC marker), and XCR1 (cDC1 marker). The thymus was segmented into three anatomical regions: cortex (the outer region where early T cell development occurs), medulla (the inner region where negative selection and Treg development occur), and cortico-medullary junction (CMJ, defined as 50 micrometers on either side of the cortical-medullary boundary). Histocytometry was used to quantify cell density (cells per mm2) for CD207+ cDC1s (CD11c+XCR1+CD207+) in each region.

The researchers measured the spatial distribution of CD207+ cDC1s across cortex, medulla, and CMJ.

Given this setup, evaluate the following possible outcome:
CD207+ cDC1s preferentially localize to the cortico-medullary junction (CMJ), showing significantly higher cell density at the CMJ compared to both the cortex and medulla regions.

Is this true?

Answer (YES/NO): NO